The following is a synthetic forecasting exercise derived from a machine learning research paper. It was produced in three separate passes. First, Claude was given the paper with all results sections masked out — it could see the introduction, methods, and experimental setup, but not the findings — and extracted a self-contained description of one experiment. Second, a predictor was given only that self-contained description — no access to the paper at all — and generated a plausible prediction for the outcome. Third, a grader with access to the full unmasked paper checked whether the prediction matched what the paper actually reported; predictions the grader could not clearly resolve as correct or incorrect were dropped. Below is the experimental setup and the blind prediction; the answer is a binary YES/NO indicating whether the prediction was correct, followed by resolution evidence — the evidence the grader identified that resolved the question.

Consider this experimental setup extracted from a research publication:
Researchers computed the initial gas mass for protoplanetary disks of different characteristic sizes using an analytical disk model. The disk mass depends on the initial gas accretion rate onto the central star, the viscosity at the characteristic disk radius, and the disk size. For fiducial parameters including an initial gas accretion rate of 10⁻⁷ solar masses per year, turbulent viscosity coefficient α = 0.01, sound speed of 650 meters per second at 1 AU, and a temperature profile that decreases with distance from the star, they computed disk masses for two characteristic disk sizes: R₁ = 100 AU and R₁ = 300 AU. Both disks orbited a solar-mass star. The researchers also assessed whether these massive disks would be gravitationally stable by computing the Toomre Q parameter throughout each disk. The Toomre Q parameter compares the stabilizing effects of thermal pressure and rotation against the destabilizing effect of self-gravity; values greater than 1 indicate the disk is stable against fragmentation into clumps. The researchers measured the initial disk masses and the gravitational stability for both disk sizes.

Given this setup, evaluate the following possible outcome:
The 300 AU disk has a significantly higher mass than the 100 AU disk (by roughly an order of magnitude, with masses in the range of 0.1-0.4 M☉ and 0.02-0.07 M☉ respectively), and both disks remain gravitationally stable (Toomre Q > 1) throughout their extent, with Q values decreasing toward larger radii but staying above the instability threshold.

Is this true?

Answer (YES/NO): NO